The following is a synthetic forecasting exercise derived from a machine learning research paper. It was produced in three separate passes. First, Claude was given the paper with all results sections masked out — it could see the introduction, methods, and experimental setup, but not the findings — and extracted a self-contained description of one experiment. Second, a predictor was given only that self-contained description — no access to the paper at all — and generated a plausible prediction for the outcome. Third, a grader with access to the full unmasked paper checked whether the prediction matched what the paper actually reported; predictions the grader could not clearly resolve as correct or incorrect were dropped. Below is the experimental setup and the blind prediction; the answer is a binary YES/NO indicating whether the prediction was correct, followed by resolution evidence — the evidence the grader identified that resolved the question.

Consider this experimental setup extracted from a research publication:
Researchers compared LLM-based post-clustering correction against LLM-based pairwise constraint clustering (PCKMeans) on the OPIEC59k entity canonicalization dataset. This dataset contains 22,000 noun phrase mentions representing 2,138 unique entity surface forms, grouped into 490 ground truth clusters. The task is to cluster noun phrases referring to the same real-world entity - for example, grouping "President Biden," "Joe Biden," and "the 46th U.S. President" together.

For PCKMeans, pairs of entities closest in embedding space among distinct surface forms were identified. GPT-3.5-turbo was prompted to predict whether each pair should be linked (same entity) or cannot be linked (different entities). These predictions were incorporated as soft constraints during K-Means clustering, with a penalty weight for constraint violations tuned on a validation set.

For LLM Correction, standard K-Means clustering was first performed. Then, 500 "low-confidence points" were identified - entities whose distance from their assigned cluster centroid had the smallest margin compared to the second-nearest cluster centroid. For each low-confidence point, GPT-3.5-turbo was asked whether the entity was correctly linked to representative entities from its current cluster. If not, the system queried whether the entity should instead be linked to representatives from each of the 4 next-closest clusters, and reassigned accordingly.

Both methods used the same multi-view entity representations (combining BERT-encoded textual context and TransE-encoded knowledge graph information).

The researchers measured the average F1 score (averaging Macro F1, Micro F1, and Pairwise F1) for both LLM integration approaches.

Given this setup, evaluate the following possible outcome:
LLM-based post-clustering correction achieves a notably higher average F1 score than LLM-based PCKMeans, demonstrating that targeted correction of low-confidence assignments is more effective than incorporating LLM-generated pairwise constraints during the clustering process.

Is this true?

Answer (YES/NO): NO